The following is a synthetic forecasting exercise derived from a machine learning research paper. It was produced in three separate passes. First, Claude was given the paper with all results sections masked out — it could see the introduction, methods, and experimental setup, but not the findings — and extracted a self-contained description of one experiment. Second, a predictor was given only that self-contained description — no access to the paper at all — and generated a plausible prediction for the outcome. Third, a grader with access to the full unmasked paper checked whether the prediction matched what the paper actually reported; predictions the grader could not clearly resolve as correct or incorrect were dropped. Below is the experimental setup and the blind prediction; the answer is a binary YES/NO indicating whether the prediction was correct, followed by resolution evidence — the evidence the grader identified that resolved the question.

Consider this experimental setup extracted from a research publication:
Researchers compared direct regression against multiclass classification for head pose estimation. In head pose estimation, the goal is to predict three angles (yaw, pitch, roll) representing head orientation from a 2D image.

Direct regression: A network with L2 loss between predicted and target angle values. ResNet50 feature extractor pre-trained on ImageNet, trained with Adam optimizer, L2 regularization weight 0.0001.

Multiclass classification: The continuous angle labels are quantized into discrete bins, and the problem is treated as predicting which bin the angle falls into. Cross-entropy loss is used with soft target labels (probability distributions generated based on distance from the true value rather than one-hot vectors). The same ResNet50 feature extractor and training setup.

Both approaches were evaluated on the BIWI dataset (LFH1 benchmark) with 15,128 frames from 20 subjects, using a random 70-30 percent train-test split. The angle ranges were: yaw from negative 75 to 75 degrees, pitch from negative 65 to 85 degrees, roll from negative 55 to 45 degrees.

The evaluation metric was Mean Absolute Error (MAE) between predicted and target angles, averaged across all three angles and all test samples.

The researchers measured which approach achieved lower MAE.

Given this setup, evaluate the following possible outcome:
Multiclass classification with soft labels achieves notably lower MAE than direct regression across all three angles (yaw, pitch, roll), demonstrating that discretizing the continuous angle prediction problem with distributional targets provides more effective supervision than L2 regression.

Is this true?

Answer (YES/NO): NO